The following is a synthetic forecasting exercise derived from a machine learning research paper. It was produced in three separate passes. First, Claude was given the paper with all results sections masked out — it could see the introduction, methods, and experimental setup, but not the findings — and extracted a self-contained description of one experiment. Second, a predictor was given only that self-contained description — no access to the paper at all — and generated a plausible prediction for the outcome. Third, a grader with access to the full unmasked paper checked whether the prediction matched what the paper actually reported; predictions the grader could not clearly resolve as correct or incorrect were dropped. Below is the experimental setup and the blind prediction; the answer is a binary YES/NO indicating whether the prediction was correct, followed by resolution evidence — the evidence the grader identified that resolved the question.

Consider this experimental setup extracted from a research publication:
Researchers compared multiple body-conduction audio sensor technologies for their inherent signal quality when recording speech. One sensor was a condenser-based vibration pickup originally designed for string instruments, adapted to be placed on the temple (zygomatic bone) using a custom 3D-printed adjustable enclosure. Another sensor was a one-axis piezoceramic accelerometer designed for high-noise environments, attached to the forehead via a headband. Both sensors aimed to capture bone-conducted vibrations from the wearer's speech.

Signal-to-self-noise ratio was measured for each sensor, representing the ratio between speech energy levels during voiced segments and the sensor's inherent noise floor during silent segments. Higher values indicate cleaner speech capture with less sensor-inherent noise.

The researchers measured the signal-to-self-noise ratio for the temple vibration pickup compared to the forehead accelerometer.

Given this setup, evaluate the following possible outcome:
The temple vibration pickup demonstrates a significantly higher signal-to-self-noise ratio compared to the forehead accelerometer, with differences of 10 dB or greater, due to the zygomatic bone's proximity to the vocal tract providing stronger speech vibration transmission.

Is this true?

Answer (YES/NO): NO